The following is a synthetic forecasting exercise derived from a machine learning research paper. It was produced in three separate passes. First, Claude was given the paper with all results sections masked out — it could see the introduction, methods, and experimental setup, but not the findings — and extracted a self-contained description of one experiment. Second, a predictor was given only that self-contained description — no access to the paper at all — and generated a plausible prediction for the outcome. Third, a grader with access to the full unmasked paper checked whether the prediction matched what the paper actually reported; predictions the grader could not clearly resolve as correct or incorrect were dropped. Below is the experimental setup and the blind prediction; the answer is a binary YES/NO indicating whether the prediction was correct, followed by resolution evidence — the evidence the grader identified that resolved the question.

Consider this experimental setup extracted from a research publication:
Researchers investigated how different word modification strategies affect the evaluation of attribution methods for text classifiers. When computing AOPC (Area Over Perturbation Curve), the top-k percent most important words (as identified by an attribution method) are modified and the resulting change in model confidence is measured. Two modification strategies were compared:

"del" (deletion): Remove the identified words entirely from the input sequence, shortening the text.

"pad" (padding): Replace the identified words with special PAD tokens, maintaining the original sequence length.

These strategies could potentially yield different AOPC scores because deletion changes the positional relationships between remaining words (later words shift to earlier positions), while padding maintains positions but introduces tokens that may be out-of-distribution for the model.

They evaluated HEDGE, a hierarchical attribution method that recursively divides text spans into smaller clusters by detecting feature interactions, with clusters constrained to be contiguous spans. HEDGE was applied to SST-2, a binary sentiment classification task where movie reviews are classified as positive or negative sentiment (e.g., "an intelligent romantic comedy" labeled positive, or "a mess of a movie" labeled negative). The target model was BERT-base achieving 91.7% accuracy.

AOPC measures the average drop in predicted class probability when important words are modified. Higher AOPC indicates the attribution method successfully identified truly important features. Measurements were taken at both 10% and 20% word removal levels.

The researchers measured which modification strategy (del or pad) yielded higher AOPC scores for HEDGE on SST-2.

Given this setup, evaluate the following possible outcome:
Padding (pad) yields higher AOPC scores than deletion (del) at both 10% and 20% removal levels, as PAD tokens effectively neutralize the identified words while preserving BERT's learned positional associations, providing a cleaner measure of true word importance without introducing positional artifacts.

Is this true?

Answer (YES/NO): YES